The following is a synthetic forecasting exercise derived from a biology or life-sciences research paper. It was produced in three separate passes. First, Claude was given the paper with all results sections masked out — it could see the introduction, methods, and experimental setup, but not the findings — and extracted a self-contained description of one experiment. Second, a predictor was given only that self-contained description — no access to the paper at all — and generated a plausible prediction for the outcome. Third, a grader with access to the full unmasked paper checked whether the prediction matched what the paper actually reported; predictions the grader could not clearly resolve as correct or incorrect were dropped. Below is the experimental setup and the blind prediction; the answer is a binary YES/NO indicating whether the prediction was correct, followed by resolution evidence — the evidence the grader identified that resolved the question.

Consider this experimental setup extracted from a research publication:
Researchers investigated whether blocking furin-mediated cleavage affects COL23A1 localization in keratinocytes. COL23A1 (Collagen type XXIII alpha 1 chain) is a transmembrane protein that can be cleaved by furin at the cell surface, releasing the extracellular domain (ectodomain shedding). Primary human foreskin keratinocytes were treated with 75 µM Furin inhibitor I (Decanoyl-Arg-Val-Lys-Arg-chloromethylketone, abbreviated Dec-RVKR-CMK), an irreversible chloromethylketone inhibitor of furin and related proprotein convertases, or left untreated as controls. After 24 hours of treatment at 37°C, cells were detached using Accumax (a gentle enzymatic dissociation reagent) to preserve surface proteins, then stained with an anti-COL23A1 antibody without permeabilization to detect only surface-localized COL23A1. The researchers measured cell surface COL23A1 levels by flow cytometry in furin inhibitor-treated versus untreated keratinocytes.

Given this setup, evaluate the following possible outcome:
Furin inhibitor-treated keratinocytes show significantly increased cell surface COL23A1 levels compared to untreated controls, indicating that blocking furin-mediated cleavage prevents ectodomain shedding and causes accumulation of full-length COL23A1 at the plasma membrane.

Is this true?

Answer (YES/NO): YES